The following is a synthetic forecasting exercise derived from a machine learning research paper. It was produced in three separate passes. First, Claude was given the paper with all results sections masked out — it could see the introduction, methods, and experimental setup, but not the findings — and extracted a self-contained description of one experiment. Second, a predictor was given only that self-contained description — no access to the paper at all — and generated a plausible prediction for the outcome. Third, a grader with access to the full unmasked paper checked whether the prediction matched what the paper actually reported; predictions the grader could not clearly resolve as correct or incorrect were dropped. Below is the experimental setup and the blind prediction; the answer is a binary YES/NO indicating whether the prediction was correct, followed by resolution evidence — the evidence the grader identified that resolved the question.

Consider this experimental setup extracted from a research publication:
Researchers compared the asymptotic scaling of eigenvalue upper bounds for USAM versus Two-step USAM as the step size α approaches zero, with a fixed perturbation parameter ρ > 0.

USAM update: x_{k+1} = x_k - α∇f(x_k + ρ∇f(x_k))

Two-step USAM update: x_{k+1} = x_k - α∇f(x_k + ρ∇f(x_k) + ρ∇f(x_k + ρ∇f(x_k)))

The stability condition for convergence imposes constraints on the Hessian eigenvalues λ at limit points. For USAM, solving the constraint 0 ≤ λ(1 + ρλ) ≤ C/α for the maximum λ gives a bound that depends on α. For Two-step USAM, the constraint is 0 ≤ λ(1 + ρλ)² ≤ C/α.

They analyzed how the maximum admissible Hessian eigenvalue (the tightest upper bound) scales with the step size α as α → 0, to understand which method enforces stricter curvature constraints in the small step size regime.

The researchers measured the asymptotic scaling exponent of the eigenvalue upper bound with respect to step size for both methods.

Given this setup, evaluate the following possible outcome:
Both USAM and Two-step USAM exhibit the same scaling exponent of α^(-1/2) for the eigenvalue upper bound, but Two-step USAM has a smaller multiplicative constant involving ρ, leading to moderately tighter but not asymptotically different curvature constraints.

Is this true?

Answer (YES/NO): NO